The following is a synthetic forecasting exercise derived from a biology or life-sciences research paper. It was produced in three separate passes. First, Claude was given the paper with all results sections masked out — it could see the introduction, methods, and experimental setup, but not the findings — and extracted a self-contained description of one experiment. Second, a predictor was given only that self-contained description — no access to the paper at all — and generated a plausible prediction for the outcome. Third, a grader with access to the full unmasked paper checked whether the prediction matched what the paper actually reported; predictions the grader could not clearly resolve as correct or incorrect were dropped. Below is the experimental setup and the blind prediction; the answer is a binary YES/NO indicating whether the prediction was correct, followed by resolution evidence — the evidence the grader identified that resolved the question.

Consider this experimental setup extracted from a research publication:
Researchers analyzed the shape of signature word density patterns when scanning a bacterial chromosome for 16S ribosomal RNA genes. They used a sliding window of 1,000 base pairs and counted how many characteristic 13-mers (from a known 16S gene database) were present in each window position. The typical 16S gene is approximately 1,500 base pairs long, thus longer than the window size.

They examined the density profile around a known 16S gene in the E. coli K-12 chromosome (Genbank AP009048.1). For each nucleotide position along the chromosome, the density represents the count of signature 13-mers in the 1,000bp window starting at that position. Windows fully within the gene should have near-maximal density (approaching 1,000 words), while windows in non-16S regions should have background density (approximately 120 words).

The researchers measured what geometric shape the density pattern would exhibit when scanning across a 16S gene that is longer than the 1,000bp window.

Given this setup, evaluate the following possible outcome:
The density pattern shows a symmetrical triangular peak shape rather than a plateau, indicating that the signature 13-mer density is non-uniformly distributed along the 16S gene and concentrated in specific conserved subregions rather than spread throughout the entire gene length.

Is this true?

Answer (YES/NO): NO